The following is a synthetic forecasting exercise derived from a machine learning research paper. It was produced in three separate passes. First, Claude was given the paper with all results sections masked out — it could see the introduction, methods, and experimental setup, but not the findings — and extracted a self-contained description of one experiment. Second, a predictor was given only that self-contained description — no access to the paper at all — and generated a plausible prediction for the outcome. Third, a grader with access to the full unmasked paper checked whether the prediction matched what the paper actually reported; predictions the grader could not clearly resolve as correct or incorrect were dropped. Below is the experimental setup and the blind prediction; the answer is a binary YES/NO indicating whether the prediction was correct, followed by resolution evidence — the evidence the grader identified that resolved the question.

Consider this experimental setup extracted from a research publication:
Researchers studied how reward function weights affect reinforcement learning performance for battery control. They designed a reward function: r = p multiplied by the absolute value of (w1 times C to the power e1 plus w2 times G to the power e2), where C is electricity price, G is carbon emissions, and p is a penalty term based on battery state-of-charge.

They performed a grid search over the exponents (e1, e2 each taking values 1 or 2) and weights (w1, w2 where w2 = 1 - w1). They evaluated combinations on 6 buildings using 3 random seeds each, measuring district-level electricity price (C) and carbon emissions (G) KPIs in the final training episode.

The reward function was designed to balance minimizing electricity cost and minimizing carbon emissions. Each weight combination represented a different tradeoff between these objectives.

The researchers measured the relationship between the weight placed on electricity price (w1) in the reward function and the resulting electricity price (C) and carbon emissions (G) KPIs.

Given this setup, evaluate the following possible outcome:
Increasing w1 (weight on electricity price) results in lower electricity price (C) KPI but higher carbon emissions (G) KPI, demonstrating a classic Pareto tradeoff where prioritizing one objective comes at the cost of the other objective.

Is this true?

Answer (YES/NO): NO